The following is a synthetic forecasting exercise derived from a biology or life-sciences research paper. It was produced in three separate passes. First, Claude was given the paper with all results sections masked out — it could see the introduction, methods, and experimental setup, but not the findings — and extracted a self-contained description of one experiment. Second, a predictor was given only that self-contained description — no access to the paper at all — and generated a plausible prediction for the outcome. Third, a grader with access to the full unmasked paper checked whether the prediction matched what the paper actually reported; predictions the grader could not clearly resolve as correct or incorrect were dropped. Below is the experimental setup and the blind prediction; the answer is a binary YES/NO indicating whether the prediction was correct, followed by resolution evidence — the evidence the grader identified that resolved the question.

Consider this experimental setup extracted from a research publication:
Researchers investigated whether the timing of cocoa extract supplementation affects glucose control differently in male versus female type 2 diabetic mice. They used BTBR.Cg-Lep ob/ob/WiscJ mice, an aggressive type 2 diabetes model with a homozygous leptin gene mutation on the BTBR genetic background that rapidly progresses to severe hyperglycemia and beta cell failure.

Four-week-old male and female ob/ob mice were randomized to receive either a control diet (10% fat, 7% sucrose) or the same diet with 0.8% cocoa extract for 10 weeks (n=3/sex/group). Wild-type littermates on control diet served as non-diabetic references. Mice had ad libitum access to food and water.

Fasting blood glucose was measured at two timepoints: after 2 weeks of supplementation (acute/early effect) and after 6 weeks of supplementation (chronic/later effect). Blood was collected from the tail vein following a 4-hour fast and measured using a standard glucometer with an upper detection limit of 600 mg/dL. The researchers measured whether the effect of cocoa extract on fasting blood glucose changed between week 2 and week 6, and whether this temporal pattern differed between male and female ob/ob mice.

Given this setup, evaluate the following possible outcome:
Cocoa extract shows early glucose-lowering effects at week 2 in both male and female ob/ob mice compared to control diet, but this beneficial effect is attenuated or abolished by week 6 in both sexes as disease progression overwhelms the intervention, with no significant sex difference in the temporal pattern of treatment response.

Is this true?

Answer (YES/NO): NO